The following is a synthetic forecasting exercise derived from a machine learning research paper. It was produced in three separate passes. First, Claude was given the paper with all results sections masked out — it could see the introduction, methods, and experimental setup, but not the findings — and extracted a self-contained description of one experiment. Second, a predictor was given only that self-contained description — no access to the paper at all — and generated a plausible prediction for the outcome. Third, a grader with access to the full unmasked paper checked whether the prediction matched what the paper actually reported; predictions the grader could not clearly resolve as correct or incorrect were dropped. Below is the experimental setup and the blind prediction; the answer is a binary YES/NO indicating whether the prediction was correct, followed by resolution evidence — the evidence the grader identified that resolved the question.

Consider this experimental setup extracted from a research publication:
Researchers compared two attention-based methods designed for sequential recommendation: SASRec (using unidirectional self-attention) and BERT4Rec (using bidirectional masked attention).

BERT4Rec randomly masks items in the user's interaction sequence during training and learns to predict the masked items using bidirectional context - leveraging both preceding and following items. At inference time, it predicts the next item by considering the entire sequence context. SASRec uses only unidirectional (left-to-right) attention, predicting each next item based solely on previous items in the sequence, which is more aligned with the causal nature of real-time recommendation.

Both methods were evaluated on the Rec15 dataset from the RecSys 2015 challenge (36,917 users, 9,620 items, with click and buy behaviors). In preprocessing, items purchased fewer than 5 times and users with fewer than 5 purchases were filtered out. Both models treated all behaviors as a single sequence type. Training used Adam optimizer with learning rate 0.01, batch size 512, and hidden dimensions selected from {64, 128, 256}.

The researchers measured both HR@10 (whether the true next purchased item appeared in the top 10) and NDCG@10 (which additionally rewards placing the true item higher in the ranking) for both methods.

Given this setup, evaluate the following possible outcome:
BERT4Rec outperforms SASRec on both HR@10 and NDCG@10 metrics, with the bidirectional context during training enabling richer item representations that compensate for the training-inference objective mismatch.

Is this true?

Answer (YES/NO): NO